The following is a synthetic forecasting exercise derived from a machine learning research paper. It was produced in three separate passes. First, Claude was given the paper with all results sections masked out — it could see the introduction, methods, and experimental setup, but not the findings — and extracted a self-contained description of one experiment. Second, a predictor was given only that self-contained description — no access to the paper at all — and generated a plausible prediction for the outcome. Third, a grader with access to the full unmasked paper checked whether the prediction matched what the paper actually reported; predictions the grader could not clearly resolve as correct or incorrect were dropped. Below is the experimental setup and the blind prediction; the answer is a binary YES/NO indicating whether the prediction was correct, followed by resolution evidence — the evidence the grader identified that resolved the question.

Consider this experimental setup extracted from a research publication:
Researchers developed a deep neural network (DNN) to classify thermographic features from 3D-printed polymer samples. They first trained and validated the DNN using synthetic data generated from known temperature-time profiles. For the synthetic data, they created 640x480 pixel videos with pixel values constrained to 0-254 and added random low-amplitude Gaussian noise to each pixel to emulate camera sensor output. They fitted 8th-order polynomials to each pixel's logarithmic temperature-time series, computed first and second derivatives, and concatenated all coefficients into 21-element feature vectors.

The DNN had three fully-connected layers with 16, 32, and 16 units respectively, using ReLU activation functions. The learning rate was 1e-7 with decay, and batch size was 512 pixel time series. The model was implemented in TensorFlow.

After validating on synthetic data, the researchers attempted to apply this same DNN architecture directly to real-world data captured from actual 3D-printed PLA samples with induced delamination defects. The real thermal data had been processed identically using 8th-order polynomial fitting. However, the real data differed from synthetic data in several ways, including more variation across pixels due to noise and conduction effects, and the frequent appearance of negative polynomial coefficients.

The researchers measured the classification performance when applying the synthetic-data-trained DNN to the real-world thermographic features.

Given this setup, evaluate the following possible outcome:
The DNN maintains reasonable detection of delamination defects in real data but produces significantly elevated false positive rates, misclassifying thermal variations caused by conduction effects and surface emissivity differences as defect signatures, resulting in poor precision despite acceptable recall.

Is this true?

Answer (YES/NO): NO